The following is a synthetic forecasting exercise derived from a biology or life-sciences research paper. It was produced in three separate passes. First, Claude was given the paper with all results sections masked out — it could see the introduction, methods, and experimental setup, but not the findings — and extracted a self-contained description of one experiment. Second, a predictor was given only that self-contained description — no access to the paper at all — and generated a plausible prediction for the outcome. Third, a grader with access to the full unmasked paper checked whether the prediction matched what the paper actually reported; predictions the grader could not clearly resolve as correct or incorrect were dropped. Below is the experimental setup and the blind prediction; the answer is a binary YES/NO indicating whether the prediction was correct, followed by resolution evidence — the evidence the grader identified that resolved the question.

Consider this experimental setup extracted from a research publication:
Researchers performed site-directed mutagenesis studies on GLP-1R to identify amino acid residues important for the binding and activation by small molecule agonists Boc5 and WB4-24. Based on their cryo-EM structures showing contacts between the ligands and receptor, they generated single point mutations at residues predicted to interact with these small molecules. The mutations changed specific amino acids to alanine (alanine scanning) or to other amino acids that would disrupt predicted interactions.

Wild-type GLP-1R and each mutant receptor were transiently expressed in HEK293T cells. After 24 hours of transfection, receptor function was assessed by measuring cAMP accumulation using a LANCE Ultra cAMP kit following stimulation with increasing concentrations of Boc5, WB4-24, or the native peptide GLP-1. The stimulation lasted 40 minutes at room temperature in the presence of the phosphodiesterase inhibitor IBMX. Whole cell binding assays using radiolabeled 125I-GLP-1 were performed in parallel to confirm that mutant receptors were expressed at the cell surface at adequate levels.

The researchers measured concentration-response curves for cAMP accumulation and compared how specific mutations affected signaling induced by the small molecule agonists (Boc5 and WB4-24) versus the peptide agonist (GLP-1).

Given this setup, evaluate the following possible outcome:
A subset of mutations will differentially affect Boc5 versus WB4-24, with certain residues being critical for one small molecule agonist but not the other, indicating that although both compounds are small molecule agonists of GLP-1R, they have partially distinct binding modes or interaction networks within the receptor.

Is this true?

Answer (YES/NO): YES